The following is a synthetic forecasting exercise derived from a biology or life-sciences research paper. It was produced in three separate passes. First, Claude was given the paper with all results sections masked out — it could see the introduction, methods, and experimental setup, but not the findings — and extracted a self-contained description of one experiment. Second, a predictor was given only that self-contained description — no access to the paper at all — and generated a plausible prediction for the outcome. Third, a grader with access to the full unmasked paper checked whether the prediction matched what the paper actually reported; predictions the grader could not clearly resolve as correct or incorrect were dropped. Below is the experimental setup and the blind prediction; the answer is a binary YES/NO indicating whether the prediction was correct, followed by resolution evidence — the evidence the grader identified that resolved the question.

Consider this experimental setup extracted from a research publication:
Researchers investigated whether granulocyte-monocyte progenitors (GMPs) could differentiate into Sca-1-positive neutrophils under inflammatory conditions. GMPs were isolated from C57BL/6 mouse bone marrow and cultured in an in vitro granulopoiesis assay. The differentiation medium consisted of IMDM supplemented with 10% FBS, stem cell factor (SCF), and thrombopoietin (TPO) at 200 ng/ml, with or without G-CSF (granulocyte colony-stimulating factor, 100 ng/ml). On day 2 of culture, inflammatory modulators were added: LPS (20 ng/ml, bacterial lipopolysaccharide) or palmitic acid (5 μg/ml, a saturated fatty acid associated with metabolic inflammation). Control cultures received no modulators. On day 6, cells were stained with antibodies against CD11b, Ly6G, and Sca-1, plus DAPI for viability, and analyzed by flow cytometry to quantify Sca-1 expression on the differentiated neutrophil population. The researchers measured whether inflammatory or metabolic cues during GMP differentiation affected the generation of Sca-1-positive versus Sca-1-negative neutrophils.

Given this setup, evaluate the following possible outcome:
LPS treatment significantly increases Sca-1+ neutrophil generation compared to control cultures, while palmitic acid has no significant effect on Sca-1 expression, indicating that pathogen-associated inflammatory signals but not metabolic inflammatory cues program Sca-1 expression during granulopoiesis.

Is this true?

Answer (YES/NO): NO